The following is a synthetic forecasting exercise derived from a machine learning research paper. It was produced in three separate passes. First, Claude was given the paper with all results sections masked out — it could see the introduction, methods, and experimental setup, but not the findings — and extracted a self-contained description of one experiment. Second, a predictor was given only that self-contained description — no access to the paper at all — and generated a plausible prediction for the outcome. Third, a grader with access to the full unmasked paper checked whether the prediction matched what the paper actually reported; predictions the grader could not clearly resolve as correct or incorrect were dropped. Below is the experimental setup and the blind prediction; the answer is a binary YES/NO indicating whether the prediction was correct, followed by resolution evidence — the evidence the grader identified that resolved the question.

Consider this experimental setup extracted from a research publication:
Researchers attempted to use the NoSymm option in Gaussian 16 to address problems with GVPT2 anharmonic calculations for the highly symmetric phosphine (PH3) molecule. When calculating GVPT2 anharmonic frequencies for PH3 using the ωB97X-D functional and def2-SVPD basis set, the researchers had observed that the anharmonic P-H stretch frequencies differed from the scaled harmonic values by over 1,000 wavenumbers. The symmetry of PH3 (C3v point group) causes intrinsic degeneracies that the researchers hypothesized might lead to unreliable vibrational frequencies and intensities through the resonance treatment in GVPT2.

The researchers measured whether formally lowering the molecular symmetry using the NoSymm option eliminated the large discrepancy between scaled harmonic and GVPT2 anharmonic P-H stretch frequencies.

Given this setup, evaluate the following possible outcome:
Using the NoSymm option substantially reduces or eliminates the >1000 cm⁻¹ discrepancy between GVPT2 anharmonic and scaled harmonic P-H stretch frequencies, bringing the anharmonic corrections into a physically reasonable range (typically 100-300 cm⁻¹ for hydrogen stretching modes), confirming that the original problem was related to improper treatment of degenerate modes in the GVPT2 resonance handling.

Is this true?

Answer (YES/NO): NO